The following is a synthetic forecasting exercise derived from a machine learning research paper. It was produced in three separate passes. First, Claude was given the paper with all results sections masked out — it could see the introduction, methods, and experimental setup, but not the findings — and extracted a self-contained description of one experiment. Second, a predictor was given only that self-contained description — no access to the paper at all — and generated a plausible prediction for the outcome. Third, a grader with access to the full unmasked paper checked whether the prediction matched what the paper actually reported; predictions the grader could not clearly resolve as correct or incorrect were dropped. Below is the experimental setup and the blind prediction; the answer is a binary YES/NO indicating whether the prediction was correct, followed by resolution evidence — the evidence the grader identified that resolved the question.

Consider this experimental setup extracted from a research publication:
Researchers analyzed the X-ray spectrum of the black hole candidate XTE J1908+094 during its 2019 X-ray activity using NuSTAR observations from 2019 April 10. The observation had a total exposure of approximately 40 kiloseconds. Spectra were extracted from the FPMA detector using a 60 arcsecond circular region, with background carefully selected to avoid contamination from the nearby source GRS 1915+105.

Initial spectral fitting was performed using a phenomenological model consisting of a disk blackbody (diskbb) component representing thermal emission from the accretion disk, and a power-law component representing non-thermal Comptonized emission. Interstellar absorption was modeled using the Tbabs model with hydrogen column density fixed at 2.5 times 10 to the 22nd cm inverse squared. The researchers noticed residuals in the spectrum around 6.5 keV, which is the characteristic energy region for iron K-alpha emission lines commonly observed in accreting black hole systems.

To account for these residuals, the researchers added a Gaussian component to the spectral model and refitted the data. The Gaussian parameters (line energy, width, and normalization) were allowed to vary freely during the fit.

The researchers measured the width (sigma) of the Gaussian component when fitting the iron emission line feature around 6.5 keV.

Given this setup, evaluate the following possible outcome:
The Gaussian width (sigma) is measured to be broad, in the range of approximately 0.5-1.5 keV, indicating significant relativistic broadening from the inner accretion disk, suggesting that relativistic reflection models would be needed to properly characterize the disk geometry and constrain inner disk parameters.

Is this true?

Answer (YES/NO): NO